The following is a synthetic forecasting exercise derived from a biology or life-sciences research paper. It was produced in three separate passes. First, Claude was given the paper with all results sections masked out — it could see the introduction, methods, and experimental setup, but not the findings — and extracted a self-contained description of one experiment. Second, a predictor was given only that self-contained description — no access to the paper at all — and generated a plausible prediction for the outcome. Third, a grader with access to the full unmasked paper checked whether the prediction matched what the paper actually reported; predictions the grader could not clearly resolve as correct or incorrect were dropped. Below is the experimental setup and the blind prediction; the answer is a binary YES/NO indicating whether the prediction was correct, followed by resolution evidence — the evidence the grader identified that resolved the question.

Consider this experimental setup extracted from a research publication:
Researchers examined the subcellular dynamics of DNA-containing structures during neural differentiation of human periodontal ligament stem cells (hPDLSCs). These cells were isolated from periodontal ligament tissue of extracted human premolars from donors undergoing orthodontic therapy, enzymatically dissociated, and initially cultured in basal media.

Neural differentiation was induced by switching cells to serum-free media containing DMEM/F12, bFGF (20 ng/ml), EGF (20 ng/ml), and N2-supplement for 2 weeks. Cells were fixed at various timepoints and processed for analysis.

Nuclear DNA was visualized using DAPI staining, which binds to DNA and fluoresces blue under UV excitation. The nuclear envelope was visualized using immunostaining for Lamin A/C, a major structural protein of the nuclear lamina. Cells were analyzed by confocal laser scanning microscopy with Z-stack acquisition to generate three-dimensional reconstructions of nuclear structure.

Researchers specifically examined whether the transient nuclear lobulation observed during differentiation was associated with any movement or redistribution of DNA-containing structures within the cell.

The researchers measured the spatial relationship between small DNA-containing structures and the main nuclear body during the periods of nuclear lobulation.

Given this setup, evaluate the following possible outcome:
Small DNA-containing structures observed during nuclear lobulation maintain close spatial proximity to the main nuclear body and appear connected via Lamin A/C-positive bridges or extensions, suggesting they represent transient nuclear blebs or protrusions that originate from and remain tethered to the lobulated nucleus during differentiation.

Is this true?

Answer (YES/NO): NO